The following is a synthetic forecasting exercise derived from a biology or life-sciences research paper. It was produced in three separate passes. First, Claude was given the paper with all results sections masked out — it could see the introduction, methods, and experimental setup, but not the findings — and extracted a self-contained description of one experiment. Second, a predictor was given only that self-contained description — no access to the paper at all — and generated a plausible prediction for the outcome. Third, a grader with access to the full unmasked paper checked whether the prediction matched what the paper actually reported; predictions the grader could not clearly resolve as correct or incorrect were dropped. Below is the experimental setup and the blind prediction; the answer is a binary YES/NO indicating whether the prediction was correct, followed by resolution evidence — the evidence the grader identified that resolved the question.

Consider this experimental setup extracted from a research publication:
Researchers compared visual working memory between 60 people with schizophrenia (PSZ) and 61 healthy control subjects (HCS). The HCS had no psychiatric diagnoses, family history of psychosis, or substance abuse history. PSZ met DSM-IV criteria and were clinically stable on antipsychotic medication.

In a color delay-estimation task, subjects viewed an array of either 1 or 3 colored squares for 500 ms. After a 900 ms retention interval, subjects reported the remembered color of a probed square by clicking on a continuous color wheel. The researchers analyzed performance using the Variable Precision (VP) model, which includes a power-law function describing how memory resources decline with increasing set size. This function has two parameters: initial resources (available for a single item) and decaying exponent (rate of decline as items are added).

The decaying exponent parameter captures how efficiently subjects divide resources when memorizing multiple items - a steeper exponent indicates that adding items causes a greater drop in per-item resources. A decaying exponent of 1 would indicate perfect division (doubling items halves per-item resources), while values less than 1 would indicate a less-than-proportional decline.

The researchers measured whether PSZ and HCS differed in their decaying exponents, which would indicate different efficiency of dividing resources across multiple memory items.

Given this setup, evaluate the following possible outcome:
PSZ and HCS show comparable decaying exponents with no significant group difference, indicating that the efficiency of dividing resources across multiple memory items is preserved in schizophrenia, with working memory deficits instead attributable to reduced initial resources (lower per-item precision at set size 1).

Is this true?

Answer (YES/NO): NO